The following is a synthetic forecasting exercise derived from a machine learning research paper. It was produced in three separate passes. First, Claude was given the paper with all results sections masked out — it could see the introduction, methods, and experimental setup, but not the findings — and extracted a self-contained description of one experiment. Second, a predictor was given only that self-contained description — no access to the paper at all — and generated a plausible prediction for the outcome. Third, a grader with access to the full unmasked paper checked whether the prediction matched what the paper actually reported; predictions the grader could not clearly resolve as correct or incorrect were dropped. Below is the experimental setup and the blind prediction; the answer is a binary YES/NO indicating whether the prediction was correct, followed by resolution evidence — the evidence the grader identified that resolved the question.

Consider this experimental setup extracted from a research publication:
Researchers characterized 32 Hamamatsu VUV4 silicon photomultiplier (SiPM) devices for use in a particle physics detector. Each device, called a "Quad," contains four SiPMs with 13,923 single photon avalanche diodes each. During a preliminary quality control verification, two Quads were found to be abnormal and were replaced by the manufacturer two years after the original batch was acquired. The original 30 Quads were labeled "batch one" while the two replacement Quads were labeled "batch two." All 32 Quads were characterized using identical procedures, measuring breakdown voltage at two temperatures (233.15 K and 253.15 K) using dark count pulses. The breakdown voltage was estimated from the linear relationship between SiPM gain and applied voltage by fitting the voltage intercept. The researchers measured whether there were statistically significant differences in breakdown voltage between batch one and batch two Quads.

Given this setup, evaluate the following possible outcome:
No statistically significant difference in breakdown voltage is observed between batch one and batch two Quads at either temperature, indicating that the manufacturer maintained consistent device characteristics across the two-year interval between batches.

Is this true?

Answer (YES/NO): NO